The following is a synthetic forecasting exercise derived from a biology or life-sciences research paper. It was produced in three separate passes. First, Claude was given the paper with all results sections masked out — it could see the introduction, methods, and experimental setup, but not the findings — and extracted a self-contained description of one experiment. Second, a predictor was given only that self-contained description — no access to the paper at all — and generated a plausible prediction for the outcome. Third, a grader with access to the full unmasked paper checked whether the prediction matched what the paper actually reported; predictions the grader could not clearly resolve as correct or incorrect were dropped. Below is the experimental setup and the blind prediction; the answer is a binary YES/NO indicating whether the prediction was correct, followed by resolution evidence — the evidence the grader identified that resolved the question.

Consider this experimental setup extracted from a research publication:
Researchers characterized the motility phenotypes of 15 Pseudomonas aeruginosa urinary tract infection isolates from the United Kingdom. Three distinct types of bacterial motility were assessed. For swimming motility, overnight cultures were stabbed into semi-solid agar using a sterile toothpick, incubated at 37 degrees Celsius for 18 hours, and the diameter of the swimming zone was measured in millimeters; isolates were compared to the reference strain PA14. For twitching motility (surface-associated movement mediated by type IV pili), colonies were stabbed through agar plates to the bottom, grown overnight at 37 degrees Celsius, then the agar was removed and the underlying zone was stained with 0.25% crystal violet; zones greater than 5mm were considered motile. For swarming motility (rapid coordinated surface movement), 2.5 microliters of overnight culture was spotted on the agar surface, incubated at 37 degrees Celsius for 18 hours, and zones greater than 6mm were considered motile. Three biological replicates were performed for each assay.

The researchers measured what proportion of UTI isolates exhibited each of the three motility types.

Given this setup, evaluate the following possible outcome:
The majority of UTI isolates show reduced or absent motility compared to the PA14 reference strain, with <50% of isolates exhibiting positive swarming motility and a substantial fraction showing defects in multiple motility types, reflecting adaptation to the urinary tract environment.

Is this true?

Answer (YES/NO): NO